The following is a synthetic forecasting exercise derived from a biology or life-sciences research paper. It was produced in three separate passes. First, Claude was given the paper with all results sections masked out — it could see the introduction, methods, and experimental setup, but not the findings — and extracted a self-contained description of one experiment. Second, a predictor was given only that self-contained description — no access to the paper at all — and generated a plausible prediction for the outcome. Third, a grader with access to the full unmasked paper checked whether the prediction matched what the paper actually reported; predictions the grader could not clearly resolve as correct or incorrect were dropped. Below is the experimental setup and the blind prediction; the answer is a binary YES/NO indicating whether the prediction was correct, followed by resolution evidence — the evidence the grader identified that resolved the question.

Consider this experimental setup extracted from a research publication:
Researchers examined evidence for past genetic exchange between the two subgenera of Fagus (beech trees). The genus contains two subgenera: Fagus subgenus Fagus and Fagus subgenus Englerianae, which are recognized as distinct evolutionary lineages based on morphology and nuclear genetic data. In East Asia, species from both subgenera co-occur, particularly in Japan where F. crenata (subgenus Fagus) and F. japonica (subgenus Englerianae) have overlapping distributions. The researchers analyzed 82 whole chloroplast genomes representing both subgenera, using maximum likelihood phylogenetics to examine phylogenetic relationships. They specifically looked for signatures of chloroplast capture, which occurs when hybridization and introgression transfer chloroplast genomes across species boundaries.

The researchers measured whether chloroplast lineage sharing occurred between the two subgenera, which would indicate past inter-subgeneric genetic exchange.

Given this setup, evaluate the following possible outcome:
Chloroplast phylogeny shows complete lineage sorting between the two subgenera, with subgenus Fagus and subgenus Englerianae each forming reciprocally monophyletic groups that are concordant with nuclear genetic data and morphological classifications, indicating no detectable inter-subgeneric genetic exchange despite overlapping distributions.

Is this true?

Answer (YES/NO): NO